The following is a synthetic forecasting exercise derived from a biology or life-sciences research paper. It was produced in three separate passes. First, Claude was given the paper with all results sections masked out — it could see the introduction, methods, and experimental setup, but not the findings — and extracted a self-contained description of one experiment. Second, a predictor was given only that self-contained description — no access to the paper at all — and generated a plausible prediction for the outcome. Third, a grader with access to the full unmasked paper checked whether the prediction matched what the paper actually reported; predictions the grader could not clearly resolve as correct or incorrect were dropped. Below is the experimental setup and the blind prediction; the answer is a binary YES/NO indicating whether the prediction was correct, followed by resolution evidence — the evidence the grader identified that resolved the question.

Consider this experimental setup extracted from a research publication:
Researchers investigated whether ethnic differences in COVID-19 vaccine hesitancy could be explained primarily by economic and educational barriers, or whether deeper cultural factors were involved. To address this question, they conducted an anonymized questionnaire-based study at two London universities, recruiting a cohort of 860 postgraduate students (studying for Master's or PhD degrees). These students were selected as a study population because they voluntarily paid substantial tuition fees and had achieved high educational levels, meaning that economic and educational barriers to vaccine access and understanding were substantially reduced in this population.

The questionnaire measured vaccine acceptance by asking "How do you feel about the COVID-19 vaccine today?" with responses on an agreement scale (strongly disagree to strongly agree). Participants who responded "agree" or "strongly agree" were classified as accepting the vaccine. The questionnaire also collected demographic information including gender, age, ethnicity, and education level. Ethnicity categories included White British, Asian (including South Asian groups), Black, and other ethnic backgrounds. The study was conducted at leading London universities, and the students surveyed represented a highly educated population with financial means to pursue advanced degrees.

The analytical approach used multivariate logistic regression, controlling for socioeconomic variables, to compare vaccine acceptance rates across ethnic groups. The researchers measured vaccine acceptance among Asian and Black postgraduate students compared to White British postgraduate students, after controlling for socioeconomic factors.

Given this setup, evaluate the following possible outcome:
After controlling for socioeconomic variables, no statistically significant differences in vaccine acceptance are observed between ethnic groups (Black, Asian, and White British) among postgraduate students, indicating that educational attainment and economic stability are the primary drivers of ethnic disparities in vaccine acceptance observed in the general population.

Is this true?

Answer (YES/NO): NO